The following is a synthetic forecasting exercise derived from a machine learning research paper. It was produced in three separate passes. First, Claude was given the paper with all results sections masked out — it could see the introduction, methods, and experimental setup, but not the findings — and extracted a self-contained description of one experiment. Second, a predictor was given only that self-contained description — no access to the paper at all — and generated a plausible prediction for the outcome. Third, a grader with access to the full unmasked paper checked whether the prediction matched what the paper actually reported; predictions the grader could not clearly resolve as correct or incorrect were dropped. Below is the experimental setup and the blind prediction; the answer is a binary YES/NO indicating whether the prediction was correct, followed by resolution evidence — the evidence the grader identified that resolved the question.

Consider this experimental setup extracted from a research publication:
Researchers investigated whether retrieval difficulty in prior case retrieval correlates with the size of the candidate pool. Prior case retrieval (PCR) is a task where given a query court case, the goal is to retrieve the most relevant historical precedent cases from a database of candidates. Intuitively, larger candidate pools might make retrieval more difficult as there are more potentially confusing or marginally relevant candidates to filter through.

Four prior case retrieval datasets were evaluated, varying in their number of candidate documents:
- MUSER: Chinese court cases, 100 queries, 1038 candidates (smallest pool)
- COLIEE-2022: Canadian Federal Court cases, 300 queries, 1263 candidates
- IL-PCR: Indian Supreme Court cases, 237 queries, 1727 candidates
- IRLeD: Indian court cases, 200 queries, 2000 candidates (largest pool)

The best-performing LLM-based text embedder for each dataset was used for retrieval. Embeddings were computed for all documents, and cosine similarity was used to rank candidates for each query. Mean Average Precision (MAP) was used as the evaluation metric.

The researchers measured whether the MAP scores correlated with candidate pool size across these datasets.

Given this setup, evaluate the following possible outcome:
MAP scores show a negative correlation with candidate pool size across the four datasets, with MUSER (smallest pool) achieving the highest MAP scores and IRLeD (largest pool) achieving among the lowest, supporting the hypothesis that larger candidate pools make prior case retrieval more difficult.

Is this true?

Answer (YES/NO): NO